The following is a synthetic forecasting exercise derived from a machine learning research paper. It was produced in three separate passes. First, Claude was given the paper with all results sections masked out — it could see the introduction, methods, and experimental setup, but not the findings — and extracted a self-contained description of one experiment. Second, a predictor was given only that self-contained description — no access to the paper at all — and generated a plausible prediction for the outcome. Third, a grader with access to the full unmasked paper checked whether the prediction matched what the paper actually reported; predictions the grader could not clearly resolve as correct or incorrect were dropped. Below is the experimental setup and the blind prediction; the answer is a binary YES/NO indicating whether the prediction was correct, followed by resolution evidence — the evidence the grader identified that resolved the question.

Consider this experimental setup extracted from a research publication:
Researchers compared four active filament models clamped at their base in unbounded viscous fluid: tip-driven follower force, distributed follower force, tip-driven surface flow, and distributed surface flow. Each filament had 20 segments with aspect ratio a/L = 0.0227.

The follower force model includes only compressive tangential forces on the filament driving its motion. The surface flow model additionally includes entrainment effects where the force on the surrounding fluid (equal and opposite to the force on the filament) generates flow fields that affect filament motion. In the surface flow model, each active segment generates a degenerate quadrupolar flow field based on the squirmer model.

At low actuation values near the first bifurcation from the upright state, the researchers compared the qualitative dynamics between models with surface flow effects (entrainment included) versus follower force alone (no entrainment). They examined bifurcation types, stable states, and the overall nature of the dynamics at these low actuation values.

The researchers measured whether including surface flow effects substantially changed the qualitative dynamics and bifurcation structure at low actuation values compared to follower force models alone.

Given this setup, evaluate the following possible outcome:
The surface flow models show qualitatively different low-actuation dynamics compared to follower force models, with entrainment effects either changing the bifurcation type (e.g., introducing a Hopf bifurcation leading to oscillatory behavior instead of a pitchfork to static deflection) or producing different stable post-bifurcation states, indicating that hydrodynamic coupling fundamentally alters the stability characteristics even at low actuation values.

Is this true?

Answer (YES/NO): NO